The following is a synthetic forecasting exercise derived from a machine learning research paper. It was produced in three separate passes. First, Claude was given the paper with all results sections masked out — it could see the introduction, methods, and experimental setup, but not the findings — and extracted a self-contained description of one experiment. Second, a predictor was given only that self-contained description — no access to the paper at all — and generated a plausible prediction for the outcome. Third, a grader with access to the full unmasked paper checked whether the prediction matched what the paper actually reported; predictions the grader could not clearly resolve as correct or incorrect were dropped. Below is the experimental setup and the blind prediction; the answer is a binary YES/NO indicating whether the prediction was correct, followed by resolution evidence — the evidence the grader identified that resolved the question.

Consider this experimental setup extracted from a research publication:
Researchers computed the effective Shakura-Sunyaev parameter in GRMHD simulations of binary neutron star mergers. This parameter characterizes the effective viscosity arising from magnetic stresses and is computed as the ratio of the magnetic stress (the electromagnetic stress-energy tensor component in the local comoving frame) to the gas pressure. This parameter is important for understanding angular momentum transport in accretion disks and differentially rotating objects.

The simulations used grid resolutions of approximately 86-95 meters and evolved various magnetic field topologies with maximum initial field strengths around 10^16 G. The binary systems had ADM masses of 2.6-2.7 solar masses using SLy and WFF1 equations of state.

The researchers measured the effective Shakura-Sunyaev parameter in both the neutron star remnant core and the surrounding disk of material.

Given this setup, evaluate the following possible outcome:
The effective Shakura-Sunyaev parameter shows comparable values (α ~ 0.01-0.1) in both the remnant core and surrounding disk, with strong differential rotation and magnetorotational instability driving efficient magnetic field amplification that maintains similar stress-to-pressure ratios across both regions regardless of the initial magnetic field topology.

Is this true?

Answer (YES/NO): NO